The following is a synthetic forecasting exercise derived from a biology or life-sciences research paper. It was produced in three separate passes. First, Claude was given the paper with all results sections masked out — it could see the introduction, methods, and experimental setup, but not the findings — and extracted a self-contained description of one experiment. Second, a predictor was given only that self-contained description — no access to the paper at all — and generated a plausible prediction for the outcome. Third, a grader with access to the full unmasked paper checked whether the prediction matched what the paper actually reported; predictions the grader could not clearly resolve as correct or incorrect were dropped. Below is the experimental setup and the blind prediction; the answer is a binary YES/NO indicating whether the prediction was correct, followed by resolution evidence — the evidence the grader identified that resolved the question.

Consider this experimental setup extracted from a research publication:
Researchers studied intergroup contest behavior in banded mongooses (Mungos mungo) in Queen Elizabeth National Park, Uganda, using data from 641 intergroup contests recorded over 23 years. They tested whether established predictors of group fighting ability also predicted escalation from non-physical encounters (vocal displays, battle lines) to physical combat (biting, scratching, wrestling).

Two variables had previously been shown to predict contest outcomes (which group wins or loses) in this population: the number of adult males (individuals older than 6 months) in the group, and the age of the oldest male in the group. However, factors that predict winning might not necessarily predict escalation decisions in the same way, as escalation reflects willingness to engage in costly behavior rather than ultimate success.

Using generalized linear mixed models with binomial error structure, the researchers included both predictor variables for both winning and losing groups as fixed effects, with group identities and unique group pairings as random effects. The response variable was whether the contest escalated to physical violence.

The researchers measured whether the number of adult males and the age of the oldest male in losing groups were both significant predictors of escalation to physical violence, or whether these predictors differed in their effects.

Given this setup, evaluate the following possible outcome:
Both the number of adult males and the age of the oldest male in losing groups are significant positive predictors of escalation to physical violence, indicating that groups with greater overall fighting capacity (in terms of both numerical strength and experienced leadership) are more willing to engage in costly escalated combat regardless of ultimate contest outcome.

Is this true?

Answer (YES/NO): NO